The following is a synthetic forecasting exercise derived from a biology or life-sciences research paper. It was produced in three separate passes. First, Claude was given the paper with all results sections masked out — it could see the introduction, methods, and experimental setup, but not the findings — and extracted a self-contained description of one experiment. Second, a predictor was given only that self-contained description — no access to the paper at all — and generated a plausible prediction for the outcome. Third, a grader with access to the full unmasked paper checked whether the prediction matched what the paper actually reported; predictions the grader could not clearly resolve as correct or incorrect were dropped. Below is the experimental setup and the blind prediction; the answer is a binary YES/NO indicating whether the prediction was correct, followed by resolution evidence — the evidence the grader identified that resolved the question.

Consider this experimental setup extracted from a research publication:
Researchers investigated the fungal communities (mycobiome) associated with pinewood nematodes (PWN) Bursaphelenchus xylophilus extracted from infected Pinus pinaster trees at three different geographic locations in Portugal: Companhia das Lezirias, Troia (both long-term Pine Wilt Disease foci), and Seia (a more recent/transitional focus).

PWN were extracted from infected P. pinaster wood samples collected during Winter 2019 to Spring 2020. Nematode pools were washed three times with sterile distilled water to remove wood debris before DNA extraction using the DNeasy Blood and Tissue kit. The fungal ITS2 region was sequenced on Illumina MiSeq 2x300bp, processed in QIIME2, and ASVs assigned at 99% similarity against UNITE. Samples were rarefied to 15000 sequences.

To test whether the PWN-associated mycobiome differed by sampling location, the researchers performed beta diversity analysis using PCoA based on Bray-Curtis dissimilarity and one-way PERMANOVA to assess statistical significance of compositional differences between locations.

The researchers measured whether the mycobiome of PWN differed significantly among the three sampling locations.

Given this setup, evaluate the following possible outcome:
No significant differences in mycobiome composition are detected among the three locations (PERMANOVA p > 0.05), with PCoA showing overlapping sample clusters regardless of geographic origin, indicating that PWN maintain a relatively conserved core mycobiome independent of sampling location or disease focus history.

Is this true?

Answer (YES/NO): NO